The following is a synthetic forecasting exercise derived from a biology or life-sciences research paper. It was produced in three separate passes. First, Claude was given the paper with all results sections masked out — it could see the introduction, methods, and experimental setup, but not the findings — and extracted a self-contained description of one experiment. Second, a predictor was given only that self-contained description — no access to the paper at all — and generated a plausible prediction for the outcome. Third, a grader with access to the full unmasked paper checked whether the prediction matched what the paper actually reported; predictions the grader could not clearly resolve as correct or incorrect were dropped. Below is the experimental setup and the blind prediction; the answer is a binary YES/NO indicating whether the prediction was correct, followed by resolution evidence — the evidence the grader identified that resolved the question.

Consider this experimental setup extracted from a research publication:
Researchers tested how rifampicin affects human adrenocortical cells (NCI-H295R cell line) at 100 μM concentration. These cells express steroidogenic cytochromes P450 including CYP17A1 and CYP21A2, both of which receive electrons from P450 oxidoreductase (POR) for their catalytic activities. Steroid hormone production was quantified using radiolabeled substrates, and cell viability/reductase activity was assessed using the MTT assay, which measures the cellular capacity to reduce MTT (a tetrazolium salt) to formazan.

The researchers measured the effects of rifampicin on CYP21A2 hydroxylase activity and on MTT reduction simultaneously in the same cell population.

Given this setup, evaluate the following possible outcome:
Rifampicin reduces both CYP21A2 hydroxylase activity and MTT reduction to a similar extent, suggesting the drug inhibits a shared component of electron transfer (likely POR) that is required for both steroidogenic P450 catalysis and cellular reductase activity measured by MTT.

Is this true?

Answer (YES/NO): NO